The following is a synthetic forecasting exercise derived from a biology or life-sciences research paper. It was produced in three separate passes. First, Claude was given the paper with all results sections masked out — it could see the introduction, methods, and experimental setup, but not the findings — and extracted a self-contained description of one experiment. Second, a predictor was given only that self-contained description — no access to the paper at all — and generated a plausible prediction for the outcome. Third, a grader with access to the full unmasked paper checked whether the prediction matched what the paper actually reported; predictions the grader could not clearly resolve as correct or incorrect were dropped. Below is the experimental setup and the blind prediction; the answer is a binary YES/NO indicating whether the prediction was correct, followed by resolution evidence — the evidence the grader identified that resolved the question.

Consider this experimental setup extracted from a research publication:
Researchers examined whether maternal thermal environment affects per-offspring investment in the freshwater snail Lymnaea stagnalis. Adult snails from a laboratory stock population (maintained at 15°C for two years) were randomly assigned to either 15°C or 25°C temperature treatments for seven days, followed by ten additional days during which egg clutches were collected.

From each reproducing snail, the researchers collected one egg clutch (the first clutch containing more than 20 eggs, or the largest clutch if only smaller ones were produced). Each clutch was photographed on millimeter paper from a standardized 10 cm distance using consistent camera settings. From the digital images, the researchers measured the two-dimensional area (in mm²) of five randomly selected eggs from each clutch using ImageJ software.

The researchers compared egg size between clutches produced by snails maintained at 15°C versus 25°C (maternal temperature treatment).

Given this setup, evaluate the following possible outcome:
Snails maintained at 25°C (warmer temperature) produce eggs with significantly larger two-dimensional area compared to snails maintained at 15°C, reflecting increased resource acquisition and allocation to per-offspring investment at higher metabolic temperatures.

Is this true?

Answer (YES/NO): NO